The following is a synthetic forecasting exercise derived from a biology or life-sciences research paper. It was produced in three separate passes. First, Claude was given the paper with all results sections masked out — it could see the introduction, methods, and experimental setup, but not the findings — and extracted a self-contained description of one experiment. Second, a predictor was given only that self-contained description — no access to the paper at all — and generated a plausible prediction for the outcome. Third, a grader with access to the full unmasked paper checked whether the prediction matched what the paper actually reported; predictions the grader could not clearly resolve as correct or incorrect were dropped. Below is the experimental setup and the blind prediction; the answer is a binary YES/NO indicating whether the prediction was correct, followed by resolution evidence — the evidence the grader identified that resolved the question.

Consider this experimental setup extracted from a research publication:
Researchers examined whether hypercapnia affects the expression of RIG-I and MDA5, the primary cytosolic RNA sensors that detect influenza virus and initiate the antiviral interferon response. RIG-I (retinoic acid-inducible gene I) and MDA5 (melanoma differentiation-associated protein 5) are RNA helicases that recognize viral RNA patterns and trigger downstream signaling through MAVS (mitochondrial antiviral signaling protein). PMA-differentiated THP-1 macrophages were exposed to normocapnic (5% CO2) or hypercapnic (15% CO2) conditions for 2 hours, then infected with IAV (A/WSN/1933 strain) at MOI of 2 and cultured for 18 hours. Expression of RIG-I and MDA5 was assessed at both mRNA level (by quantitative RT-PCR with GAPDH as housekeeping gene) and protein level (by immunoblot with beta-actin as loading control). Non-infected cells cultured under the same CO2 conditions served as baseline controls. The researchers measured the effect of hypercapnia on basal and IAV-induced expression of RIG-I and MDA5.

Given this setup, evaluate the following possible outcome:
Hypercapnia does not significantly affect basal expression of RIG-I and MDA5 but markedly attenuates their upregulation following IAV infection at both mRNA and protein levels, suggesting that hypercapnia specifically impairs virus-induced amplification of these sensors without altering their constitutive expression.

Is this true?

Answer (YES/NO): NO